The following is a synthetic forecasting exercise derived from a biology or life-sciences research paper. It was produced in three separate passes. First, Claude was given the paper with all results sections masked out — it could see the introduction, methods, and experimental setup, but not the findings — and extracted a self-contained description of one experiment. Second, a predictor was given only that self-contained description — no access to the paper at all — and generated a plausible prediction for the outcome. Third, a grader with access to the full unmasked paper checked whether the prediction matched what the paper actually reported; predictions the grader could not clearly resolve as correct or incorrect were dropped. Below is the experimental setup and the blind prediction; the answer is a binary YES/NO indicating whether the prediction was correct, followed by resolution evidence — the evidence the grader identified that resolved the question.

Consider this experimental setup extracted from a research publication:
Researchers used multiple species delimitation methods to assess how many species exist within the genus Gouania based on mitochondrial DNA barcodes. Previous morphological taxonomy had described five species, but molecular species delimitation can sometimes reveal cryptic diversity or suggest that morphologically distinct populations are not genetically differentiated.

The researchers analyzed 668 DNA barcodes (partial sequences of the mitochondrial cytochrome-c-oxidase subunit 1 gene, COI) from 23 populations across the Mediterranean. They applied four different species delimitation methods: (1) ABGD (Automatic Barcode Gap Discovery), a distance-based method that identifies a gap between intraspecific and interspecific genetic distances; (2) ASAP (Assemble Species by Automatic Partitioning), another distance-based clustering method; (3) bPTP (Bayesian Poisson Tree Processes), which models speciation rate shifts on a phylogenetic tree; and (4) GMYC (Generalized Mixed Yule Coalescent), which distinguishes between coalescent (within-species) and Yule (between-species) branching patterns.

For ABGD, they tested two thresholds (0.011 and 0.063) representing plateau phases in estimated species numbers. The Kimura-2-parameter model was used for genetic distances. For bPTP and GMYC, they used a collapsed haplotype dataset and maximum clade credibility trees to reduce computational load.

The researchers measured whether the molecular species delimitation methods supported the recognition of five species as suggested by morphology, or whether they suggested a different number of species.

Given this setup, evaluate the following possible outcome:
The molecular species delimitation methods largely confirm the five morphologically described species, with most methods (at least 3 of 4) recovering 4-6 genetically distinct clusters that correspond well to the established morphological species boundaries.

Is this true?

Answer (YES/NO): YES